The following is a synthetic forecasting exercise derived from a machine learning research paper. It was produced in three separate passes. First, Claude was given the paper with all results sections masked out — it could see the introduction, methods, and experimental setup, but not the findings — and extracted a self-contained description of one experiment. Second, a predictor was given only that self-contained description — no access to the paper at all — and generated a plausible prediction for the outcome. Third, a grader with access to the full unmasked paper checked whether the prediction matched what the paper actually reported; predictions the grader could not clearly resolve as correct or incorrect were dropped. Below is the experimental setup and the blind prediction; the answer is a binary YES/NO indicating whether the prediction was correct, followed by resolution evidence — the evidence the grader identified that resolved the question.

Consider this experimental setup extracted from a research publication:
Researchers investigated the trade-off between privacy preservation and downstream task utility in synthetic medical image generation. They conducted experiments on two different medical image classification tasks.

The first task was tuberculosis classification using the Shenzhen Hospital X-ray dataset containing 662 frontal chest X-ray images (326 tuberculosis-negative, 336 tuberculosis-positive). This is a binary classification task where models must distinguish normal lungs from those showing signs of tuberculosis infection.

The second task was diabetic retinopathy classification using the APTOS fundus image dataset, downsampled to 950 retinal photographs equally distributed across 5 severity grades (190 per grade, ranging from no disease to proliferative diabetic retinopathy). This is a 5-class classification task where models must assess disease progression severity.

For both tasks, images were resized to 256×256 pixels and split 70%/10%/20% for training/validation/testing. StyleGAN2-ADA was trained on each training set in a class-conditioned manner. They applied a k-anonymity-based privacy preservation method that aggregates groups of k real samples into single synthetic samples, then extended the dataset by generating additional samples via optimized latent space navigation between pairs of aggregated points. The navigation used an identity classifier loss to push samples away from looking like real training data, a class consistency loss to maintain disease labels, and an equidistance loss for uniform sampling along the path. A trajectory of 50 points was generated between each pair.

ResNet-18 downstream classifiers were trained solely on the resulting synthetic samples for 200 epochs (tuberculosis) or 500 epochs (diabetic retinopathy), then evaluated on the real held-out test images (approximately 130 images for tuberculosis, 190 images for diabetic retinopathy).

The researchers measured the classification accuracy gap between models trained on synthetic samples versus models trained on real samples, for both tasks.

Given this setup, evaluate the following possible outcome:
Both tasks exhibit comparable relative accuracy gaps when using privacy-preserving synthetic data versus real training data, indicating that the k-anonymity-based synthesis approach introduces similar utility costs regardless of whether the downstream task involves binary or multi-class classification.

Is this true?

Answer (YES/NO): NO